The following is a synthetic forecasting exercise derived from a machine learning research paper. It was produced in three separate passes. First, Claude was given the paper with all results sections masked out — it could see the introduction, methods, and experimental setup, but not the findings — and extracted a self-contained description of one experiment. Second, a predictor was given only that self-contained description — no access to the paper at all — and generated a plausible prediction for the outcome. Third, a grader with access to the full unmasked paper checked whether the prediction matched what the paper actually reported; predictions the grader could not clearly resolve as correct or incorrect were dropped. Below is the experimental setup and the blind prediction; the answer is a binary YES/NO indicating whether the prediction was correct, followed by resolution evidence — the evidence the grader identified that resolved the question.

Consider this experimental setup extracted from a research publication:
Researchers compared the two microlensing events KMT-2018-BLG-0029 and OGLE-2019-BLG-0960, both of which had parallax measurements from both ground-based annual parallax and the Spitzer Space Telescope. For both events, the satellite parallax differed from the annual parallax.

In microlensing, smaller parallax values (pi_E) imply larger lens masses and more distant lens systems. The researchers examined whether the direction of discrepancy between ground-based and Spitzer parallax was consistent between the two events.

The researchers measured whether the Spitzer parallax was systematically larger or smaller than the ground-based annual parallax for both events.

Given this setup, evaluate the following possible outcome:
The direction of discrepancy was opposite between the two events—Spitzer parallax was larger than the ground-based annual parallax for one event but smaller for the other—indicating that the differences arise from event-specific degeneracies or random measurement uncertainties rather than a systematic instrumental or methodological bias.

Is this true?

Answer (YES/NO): NO